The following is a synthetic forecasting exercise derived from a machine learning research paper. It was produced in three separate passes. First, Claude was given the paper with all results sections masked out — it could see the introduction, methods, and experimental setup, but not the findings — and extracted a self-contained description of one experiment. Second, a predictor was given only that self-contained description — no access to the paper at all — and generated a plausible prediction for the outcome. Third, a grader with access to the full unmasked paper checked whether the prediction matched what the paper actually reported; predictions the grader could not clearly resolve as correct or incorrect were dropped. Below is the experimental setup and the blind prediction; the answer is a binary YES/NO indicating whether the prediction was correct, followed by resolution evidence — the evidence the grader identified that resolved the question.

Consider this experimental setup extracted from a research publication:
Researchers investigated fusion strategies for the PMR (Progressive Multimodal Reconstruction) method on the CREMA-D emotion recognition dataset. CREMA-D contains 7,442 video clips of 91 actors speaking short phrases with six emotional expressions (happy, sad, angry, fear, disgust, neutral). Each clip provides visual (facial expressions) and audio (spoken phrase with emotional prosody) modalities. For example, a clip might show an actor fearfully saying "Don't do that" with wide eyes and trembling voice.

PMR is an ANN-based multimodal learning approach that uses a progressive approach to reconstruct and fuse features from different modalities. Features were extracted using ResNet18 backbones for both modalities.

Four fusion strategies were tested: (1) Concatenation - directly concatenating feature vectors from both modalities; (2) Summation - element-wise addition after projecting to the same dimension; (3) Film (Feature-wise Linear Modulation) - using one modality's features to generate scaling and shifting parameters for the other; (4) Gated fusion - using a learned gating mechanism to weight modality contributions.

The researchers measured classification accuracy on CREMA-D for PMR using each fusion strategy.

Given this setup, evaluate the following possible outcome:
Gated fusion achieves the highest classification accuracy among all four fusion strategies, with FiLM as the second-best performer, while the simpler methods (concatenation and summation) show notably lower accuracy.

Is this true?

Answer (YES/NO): NO